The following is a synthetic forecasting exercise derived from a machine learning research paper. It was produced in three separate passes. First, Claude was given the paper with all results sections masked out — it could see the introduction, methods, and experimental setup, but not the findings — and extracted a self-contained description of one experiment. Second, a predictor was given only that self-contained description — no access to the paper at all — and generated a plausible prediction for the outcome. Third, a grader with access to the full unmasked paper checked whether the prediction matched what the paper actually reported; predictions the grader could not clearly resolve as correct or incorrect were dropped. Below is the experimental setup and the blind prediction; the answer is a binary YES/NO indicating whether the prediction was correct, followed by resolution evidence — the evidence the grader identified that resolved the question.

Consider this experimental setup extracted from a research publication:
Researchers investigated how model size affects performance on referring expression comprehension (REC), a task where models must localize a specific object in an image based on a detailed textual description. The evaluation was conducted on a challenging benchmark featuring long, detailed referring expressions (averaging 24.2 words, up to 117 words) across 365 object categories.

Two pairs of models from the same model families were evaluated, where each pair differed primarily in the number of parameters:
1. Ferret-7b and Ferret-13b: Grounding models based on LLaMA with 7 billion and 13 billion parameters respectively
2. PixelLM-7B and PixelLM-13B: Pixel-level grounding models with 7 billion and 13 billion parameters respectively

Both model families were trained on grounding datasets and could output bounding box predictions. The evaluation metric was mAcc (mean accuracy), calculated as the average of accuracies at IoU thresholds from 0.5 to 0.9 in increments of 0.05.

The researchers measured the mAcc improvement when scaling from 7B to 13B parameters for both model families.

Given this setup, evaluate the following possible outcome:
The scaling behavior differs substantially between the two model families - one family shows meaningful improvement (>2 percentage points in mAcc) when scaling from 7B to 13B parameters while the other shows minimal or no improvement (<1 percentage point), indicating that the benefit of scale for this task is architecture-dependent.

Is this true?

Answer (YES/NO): NO